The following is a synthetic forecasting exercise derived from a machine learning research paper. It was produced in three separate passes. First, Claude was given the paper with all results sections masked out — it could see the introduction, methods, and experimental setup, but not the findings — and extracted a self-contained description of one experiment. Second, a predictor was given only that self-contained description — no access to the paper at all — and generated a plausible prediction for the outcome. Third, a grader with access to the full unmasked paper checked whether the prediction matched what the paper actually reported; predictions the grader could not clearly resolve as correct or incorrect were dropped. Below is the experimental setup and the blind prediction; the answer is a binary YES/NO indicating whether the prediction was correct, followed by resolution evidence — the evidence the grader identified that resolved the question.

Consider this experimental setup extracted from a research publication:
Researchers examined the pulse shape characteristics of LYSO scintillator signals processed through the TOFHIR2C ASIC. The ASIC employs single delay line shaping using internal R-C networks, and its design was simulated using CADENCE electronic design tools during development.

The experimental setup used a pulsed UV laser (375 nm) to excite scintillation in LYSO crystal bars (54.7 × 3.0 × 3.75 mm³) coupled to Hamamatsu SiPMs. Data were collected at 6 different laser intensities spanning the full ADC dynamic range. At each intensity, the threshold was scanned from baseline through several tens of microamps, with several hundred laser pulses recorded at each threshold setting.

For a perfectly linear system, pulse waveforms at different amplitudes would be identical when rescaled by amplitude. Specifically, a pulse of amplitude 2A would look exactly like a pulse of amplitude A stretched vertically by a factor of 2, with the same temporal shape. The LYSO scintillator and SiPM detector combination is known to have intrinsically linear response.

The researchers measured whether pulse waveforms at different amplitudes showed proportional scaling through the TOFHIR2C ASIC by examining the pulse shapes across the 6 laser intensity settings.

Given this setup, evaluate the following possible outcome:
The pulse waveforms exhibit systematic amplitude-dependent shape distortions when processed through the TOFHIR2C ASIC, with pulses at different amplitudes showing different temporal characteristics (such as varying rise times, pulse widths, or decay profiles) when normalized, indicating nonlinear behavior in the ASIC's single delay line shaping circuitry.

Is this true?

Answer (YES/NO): YES